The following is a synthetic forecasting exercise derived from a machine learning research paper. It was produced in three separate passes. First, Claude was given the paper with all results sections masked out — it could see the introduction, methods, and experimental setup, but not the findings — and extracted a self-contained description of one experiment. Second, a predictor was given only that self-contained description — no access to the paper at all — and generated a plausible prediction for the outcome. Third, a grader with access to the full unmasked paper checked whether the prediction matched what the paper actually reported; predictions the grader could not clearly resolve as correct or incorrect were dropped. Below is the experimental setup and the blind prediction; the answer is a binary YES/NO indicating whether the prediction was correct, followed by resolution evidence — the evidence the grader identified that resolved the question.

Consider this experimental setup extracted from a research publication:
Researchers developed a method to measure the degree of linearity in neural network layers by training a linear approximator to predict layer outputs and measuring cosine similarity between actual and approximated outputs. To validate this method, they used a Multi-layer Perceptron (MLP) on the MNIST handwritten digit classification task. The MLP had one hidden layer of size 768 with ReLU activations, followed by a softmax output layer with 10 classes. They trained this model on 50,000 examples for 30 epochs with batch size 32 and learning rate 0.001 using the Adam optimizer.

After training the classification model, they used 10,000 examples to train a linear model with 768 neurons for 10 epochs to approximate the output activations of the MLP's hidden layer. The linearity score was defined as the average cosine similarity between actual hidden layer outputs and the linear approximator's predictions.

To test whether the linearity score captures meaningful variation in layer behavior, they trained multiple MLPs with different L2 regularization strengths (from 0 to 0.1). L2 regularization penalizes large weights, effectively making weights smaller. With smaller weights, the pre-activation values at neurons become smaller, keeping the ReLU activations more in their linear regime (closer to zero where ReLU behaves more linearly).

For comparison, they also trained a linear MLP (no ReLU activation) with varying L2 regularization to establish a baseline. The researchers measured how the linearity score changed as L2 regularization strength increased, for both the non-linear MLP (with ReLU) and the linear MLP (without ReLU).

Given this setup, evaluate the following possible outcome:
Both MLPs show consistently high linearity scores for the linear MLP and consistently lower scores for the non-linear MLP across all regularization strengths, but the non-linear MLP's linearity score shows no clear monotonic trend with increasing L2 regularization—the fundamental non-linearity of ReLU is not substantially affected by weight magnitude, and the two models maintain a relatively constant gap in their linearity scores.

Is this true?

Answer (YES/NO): NO